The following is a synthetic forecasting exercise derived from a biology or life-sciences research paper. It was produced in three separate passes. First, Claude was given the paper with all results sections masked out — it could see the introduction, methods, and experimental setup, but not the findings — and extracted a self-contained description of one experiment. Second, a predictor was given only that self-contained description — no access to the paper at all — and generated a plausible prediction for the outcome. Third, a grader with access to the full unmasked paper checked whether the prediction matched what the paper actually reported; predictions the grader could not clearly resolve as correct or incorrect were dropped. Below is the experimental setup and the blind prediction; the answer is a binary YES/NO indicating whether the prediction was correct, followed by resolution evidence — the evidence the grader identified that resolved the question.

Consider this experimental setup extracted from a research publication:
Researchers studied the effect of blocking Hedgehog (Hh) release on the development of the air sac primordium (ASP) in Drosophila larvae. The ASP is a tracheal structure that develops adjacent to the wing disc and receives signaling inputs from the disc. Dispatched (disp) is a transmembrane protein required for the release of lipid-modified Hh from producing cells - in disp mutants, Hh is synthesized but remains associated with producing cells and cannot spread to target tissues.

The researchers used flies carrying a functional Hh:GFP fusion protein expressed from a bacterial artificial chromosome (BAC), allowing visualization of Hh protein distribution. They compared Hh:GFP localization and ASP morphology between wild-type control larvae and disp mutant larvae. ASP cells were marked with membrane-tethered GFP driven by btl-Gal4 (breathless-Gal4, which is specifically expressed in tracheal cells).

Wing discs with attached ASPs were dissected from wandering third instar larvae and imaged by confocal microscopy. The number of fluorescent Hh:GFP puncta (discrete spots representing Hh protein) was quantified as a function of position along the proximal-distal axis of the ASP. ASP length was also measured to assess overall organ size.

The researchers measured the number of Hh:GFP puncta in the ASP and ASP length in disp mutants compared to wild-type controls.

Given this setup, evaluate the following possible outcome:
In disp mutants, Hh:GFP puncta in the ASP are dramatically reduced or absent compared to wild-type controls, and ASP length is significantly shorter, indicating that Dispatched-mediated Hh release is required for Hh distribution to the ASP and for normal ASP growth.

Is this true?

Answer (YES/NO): YES